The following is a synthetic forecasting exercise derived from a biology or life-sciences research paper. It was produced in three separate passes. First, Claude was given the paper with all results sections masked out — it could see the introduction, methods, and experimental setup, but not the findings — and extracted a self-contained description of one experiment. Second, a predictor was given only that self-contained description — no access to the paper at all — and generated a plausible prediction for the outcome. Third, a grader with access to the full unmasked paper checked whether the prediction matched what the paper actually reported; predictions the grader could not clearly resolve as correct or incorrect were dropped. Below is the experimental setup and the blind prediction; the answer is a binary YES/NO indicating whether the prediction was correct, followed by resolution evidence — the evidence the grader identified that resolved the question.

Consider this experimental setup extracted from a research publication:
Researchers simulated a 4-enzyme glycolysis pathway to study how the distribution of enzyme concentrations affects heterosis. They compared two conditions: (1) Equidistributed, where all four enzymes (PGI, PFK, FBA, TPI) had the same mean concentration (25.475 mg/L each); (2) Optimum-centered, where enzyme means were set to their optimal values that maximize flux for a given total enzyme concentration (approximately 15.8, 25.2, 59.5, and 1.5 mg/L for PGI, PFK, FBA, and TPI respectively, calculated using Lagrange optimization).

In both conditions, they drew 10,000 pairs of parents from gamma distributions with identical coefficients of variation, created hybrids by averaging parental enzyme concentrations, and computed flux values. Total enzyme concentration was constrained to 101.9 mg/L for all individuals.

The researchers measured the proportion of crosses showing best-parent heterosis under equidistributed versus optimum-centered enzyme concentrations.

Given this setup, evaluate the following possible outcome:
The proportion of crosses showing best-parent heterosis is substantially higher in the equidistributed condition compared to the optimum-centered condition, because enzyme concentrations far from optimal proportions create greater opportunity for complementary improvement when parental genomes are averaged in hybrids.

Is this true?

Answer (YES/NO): NO